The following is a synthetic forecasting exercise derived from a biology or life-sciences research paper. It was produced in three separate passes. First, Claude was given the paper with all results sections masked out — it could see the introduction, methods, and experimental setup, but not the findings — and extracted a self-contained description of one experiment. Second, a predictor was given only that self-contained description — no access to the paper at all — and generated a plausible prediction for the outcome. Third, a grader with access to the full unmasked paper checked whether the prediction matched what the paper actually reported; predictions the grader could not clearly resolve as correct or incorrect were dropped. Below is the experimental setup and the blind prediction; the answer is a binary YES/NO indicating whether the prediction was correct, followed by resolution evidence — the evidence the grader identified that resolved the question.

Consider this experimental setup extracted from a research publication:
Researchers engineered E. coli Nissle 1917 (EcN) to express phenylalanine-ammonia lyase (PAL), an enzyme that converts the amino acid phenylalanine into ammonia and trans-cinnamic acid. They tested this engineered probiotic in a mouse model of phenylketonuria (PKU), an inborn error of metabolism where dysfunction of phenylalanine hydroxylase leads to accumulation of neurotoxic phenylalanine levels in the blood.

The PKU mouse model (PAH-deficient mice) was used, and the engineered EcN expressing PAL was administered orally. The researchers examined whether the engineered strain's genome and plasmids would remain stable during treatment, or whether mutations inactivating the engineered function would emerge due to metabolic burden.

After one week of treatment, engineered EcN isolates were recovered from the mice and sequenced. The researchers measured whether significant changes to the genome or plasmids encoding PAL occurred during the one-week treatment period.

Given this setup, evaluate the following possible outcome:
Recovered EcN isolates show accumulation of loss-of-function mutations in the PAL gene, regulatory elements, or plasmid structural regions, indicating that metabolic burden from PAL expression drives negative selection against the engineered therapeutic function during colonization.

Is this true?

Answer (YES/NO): NO